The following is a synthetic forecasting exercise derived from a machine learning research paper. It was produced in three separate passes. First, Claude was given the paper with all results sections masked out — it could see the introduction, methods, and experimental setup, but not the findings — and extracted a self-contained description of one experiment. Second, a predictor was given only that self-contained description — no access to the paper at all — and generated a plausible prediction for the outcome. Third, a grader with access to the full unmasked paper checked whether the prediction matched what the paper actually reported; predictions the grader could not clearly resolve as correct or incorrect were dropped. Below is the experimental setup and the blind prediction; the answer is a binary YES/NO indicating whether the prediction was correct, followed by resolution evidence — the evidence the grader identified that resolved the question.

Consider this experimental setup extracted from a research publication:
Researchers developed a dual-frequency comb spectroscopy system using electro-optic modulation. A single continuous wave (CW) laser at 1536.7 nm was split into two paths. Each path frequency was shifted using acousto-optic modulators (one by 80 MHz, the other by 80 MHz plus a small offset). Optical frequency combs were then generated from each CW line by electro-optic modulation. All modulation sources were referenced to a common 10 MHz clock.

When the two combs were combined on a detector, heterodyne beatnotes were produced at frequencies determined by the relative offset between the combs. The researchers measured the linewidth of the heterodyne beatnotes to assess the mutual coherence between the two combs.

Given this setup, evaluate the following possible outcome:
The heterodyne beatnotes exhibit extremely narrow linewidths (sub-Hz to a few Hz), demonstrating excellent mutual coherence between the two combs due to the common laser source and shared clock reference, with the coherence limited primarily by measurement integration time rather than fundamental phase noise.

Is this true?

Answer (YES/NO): YES